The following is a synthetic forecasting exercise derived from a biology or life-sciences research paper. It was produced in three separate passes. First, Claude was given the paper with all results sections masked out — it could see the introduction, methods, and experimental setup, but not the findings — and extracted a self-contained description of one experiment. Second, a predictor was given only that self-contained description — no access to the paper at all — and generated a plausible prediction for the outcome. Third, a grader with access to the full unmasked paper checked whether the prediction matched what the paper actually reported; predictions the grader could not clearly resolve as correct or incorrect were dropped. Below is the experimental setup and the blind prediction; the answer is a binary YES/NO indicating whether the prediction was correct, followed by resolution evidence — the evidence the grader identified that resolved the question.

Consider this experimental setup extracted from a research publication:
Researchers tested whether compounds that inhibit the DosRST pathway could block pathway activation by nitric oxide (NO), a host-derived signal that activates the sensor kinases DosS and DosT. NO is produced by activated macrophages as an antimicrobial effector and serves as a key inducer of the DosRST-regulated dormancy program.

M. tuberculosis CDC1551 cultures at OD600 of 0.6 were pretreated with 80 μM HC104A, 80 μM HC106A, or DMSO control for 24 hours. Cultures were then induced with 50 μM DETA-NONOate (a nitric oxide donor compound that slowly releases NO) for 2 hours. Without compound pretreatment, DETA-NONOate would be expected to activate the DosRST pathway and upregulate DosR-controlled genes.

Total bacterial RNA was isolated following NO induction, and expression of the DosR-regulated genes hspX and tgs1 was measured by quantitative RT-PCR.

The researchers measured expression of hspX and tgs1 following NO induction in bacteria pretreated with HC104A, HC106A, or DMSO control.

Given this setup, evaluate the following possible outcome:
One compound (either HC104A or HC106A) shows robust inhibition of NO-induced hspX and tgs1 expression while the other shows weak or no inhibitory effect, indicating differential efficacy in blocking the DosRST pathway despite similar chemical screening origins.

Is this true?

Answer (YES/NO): NO